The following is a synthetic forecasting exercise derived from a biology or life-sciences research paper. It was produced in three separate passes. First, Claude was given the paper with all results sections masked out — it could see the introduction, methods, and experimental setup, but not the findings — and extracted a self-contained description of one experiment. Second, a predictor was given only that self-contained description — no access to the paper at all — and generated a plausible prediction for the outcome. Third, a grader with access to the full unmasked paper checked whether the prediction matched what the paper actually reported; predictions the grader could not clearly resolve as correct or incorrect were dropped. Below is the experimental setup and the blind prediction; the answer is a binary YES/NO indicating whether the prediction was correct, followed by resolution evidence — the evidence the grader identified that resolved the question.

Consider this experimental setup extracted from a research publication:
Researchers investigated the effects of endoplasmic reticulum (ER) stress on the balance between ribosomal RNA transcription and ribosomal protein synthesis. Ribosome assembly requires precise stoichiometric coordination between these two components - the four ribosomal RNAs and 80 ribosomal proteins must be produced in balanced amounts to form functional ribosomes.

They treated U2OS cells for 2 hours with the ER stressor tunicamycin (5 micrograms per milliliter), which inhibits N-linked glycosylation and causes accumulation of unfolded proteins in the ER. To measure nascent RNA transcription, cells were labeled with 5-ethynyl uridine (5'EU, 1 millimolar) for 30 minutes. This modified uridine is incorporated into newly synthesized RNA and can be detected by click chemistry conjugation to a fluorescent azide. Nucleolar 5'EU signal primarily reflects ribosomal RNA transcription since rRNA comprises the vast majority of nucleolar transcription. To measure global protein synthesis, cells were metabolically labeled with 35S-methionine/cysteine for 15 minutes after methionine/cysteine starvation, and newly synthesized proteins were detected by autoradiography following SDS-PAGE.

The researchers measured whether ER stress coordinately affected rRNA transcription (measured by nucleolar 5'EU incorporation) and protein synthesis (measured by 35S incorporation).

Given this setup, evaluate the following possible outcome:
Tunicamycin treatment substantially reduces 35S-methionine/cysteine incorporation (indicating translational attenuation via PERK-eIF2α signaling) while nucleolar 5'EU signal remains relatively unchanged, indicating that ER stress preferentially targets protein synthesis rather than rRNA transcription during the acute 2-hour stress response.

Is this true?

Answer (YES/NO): YES